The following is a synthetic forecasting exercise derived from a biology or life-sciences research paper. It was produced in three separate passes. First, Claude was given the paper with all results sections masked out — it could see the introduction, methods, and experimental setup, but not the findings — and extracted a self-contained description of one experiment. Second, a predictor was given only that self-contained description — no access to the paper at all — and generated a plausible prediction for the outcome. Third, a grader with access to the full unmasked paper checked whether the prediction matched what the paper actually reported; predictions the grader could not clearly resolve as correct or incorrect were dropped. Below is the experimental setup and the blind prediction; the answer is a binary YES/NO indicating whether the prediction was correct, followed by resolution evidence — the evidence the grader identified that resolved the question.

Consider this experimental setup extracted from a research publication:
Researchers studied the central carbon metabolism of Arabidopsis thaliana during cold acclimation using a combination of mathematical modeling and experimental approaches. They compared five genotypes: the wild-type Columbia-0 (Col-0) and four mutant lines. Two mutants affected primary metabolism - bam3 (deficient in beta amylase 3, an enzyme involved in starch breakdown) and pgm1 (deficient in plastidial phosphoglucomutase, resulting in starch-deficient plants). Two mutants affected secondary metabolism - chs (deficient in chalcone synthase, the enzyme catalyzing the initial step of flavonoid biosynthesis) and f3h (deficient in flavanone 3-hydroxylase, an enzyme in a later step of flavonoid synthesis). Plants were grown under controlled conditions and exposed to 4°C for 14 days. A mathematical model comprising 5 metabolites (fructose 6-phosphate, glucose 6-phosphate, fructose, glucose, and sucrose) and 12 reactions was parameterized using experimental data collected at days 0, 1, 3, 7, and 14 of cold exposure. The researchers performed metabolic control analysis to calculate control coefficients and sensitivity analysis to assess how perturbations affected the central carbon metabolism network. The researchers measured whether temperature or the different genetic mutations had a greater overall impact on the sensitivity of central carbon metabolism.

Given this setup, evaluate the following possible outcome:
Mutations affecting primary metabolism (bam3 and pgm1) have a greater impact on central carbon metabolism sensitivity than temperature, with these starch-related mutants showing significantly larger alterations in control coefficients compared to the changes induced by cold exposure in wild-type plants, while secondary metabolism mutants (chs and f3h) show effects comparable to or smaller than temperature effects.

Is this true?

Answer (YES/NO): NO